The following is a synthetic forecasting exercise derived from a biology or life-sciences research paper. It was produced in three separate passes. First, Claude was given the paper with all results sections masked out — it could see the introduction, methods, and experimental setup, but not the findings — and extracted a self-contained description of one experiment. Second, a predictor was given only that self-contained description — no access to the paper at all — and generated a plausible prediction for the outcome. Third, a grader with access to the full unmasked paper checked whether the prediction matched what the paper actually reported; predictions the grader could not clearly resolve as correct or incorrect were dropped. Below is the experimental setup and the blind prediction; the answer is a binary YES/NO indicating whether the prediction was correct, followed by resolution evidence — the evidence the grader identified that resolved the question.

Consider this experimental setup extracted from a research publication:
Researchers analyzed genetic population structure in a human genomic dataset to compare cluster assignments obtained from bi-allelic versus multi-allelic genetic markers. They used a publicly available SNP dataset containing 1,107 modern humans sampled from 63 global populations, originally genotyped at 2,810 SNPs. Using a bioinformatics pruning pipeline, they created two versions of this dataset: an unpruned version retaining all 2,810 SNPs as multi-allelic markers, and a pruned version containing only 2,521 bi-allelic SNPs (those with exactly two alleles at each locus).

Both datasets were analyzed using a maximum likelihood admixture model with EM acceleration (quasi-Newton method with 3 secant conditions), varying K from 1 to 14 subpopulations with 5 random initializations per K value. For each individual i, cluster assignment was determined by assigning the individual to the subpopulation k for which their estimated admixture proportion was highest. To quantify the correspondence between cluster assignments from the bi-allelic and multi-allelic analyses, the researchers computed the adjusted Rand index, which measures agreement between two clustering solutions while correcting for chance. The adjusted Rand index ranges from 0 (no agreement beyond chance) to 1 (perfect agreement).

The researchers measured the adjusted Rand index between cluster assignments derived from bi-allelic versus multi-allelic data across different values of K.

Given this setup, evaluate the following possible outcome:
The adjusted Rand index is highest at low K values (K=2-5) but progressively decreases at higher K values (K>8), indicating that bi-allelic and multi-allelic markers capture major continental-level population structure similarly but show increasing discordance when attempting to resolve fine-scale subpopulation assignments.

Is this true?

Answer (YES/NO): YES